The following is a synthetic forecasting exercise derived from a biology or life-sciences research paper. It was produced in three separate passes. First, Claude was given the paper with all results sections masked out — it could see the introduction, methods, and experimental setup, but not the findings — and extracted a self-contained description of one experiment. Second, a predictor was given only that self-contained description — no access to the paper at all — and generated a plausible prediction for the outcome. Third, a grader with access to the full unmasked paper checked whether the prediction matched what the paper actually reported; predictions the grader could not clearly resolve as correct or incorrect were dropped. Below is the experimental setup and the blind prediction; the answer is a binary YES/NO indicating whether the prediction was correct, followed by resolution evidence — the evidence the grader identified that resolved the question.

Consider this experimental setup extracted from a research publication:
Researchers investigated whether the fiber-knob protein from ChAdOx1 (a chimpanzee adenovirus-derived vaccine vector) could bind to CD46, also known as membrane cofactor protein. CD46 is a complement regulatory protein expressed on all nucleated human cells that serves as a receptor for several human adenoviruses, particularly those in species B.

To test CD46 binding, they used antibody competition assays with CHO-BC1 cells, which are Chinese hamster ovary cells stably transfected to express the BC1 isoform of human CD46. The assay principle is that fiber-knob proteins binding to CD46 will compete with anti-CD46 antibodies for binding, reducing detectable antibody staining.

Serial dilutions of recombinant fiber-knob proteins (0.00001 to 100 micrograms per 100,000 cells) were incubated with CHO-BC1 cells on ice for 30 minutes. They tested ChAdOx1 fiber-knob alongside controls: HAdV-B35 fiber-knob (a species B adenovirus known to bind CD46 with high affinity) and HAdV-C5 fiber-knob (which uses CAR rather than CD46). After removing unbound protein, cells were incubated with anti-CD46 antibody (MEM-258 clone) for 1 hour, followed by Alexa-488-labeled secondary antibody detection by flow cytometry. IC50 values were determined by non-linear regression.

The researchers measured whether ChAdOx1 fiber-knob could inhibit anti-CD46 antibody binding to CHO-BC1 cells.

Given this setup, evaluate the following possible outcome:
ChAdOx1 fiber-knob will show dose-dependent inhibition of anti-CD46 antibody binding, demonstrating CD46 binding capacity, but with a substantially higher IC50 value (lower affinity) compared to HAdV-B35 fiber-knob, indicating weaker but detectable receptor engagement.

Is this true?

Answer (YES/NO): NO